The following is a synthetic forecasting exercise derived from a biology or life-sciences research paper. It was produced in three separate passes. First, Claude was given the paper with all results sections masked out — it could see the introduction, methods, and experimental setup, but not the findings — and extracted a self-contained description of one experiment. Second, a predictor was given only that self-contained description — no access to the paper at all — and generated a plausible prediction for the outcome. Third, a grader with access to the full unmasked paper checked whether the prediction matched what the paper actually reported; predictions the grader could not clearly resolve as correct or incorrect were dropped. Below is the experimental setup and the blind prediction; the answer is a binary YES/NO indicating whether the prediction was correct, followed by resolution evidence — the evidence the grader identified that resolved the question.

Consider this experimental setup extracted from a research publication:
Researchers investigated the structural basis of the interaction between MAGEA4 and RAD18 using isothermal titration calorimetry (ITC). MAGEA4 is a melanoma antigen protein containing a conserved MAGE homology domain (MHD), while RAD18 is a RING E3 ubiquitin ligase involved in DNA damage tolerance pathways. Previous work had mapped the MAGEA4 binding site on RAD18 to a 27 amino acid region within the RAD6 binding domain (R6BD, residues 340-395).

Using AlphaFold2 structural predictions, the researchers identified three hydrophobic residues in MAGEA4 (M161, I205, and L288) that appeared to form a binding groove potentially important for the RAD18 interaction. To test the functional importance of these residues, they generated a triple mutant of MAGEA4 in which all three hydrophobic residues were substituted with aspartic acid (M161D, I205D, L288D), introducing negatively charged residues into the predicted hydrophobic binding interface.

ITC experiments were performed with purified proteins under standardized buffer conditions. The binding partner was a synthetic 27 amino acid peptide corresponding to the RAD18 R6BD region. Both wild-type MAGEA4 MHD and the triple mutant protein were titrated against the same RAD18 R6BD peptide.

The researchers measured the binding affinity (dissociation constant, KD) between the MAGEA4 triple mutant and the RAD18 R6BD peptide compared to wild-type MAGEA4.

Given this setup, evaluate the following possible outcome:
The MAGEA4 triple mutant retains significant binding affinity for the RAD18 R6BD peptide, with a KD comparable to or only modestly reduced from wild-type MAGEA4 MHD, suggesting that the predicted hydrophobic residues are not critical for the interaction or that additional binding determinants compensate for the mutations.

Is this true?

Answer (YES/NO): NO